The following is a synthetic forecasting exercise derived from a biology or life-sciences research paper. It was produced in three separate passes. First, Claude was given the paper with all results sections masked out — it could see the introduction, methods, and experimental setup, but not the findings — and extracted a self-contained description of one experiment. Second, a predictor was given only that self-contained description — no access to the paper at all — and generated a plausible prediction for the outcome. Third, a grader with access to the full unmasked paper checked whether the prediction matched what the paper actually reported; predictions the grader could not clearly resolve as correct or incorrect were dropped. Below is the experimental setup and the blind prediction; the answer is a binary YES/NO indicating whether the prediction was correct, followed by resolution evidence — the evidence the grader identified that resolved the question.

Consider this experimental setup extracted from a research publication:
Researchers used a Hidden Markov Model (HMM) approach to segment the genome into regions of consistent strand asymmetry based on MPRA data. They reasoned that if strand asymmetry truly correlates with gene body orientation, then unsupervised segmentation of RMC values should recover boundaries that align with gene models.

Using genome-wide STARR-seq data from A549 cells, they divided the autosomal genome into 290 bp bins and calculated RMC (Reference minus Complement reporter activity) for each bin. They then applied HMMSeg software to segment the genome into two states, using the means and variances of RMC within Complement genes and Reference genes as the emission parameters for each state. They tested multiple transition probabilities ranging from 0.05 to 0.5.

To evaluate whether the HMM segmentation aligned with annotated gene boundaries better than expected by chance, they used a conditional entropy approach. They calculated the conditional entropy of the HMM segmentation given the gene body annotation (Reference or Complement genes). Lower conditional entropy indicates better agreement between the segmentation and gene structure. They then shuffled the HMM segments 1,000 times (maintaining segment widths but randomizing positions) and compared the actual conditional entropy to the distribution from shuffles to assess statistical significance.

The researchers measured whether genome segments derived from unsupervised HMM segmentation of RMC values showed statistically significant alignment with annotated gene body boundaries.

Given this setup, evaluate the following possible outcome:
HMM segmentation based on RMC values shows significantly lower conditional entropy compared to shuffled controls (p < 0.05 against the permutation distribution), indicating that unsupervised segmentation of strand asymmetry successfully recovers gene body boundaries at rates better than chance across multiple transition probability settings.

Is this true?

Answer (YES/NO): YES